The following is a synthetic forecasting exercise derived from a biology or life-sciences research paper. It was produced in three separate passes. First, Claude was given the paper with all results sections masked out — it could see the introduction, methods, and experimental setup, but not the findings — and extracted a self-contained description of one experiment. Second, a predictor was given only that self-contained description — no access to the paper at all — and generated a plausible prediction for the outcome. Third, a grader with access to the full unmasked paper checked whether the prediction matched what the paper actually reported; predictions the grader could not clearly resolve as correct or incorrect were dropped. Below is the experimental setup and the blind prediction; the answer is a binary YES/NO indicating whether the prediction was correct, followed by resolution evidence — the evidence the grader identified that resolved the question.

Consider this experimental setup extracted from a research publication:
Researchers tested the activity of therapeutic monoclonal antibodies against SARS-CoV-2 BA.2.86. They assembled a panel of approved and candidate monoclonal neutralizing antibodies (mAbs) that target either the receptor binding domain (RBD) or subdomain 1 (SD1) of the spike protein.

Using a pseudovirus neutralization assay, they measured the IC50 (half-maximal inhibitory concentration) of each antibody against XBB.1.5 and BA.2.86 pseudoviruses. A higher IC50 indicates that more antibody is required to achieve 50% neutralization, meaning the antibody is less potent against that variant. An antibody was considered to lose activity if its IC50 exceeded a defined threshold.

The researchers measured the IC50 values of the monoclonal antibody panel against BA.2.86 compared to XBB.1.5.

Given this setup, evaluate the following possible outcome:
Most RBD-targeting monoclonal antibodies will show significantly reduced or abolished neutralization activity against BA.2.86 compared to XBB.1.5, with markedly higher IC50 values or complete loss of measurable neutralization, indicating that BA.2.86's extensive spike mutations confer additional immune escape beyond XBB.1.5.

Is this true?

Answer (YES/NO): YES